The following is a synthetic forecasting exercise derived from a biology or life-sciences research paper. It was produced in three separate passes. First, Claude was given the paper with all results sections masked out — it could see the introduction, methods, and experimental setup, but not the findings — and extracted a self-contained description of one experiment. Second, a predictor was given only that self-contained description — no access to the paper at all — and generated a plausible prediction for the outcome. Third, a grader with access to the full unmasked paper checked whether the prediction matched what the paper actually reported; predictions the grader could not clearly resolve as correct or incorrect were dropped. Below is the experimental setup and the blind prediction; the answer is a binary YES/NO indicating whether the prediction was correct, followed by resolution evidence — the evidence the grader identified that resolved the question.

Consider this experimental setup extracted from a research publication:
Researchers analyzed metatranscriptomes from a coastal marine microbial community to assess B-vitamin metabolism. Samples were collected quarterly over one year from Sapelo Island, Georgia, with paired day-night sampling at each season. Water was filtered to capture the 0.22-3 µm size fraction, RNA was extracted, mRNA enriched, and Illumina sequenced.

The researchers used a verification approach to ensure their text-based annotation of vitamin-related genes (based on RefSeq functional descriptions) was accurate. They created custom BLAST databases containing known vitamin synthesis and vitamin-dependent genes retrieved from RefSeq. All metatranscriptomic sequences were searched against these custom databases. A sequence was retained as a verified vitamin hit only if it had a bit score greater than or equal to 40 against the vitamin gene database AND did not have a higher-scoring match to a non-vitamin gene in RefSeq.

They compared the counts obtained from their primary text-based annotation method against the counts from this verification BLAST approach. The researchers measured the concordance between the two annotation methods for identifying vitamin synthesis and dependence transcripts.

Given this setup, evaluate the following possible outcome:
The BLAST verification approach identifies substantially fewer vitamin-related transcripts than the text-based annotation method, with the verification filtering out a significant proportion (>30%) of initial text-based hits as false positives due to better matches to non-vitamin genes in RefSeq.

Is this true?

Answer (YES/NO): NO